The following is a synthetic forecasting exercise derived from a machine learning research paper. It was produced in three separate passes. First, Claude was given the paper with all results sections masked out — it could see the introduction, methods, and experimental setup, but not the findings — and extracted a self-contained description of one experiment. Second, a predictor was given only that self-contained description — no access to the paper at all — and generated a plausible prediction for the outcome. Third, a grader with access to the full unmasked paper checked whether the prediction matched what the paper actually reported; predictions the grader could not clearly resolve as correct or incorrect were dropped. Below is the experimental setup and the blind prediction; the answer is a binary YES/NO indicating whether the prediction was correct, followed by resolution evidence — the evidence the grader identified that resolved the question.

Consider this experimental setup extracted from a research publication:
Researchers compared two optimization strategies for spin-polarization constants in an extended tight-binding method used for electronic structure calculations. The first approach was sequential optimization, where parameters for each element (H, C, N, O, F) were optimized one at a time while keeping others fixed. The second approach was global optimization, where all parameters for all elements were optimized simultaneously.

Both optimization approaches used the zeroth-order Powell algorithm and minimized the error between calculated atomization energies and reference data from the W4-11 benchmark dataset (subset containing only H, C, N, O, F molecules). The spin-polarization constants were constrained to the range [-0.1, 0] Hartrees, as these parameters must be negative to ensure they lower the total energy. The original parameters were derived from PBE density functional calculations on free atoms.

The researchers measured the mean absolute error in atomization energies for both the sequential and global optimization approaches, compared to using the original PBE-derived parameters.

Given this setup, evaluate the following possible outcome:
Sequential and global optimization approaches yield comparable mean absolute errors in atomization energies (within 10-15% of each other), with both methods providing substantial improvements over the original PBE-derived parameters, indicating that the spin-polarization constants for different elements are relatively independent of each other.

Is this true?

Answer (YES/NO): YES